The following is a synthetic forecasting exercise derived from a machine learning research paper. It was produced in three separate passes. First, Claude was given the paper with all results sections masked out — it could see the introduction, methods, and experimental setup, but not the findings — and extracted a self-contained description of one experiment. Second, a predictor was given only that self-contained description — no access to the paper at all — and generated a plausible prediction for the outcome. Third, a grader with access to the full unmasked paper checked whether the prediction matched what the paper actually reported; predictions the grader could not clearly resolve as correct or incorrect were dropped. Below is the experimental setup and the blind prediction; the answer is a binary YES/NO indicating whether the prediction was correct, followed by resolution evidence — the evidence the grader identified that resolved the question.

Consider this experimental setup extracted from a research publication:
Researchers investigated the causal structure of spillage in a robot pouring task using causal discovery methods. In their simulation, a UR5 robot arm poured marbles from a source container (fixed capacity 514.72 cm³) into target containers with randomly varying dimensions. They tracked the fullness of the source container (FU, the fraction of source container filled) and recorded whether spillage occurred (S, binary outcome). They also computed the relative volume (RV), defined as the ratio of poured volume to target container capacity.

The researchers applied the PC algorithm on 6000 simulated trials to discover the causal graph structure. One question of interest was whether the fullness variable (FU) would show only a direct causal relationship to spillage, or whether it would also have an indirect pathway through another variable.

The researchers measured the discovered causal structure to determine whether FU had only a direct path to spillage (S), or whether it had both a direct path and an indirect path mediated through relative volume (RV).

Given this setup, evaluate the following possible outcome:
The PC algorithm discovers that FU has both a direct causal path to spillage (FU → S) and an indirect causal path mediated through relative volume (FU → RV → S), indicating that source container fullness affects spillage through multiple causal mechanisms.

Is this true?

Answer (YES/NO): YES